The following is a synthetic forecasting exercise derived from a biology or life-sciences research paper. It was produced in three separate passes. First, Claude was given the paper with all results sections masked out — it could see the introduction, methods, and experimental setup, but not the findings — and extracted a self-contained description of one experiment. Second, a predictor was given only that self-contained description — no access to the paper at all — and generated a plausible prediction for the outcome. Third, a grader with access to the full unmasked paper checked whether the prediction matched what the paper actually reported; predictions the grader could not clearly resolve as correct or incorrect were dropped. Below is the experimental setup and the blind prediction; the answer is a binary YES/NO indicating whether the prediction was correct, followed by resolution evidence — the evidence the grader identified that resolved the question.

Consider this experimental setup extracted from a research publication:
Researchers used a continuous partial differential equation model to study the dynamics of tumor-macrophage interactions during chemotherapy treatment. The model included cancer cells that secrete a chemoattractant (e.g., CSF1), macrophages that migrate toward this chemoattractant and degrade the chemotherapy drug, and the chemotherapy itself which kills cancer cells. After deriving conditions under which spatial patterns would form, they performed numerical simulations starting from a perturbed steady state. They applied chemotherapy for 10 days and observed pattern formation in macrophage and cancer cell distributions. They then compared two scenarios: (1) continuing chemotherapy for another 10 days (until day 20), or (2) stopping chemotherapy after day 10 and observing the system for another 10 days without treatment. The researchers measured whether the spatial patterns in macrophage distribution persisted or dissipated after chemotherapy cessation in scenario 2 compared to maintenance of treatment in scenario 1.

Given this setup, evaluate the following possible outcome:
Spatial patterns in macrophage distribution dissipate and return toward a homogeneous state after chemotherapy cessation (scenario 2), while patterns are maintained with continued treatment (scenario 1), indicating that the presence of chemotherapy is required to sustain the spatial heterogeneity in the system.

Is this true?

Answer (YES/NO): NO